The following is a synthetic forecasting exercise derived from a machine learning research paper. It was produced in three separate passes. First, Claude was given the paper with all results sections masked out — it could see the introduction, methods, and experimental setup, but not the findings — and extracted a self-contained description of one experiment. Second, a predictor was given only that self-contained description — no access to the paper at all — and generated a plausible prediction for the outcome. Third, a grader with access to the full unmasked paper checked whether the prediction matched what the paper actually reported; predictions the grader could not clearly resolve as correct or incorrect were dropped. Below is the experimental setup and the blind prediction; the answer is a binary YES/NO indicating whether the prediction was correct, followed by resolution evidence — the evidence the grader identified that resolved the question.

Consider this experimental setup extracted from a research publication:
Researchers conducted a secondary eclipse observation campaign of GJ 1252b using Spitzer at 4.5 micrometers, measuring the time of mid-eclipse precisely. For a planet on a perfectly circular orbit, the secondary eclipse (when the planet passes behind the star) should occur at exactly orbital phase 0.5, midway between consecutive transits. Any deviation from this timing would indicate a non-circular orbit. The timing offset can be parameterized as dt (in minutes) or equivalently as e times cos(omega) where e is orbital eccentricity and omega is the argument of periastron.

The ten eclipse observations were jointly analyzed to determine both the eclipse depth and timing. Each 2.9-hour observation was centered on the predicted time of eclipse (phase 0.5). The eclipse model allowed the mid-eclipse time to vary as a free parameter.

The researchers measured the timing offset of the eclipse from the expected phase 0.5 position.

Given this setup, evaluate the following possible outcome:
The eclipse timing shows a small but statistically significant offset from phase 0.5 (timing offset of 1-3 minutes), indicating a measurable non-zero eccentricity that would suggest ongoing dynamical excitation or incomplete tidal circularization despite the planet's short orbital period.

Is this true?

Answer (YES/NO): NO